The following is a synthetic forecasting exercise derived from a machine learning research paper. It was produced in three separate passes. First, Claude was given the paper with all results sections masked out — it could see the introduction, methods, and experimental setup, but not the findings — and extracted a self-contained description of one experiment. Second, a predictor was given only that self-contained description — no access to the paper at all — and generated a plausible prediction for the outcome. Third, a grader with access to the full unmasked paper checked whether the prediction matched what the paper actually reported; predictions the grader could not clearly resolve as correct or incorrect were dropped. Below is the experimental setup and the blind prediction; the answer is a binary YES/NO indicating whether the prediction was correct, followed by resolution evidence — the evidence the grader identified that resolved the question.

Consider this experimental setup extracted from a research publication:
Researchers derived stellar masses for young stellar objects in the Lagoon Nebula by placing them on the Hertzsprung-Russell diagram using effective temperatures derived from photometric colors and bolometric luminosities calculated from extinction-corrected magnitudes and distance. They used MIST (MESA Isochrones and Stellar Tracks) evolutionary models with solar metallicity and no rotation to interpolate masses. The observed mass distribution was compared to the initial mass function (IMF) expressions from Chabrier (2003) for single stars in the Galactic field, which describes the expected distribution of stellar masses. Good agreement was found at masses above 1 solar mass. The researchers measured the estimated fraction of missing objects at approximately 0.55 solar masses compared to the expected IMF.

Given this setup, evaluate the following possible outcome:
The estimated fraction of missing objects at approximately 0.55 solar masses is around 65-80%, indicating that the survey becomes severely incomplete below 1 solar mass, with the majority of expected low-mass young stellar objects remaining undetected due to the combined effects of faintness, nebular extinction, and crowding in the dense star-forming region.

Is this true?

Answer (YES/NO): NO